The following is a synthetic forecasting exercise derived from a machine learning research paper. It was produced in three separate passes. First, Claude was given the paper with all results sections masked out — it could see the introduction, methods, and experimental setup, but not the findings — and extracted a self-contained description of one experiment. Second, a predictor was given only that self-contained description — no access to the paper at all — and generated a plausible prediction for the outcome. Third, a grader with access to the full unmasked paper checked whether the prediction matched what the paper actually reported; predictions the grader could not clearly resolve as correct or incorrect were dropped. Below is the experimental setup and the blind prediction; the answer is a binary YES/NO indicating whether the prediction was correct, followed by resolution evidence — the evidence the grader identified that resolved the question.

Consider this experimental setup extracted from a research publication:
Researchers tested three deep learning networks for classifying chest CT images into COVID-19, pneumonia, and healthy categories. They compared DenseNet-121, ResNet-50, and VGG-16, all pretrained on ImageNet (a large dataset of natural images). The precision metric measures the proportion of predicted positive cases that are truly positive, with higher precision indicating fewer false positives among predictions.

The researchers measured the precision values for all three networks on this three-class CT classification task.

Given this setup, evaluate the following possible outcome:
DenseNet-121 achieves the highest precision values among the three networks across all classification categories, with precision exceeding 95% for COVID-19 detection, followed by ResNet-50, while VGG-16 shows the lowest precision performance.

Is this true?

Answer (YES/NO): NO